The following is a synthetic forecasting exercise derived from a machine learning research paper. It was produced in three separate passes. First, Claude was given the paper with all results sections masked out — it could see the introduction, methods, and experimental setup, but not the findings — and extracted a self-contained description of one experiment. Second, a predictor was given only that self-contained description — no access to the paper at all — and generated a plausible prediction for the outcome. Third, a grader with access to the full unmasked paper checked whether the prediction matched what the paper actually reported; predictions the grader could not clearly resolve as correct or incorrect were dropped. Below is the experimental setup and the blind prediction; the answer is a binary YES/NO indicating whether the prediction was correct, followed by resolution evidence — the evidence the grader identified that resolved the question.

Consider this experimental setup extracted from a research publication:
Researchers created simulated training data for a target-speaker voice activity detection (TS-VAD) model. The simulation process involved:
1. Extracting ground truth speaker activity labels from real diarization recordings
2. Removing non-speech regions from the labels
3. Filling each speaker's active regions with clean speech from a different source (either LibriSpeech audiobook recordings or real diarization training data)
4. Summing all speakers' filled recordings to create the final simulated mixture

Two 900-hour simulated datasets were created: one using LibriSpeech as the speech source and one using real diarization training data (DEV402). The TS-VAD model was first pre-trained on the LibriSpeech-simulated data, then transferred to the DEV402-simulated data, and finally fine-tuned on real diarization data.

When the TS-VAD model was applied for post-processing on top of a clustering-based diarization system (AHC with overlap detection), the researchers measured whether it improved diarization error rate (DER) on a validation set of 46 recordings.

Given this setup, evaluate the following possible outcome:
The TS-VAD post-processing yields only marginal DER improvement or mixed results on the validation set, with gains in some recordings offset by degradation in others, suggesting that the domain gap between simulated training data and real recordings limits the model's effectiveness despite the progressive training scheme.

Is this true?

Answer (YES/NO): NO